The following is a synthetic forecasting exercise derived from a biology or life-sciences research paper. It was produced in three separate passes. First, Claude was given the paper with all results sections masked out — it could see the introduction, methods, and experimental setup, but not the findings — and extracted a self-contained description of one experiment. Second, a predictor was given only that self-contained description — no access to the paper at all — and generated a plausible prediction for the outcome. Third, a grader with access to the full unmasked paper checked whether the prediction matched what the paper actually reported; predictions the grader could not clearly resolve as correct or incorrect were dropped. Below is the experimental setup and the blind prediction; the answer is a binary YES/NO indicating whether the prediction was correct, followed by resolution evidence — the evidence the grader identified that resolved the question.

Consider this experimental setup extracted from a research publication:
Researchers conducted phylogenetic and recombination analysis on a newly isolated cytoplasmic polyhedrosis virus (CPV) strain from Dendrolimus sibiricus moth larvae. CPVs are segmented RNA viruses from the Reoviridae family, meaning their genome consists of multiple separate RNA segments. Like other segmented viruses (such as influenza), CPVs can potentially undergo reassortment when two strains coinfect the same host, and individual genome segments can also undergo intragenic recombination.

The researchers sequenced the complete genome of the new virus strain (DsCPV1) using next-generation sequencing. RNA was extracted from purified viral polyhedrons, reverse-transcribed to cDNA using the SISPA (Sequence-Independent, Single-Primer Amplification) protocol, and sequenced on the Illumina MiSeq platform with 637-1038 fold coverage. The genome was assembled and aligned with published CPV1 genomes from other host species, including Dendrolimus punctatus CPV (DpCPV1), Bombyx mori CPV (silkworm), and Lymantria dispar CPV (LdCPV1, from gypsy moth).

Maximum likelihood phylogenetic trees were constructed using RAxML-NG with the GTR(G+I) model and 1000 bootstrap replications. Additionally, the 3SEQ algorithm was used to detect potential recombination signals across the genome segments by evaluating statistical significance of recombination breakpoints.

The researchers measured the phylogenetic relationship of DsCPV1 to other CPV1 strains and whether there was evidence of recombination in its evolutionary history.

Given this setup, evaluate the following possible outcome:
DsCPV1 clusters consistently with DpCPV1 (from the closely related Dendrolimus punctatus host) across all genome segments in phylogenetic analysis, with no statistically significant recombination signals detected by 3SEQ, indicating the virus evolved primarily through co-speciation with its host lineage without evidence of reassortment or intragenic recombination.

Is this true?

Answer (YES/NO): NO